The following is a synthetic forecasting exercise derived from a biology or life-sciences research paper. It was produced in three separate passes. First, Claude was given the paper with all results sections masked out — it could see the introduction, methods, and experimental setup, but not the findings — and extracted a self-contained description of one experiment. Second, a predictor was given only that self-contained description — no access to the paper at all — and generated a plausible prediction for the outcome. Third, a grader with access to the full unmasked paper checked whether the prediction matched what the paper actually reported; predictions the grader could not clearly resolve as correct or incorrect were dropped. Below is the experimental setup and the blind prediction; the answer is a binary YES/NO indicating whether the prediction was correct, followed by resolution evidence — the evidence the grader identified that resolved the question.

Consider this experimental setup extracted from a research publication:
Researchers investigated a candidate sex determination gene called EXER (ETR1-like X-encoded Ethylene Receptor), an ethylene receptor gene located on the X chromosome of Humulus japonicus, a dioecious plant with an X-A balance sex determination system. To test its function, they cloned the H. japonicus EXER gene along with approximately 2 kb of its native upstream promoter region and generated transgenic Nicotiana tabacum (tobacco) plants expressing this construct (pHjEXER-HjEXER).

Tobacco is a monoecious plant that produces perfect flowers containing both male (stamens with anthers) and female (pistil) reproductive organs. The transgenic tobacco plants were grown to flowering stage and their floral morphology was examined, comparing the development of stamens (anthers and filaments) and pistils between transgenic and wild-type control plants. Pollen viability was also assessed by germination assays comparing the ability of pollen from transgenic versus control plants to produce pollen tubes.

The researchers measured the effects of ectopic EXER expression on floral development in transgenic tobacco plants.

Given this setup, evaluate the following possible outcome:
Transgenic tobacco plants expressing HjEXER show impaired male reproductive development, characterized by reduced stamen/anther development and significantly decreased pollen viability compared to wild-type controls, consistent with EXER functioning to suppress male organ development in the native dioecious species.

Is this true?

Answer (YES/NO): YES